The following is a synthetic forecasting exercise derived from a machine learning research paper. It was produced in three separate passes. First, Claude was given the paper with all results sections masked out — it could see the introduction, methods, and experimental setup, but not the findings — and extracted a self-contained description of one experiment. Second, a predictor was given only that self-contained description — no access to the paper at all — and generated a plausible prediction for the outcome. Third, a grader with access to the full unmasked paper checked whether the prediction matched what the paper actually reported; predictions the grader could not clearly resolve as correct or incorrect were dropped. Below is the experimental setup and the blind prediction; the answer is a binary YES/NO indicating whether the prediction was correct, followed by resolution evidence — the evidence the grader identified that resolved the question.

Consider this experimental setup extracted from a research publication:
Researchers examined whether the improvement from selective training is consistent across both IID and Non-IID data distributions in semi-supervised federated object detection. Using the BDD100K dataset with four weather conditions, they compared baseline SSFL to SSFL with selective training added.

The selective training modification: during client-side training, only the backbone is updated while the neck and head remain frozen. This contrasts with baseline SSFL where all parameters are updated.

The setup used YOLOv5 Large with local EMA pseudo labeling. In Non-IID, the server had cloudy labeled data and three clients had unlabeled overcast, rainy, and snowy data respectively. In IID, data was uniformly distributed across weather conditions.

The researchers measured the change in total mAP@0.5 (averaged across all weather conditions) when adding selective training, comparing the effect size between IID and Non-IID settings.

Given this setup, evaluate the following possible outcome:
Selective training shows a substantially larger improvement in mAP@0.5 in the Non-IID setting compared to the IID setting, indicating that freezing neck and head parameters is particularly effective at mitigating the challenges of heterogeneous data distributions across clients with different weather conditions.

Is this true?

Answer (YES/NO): YES